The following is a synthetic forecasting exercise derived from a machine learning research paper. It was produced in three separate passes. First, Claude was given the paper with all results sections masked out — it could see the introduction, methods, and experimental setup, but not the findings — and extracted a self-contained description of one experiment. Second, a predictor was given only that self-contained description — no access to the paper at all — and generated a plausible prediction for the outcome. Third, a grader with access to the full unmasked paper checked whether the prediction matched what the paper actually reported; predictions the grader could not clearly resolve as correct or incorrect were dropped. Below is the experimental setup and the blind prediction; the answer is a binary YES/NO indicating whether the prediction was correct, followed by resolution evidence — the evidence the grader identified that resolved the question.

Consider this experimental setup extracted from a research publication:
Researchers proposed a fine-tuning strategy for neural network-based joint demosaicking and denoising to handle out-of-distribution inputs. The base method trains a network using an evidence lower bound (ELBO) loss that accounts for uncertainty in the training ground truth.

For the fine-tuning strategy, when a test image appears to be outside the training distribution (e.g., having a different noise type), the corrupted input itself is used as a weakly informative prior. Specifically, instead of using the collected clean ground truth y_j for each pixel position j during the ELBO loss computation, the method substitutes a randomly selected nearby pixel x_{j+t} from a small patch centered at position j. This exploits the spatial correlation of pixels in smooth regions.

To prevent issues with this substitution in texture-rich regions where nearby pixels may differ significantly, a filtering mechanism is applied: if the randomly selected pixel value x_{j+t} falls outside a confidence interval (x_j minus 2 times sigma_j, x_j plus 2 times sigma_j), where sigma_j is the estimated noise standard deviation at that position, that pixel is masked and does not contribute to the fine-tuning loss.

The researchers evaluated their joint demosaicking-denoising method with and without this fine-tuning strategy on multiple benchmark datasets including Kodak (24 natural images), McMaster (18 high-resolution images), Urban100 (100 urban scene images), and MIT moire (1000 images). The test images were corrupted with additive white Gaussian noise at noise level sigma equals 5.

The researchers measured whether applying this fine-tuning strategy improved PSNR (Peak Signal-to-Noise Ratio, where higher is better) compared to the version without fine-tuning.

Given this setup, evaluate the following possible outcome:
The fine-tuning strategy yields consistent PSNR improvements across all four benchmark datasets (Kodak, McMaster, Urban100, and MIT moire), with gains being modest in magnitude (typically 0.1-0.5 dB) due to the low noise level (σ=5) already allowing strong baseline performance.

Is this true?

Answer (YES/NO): NO